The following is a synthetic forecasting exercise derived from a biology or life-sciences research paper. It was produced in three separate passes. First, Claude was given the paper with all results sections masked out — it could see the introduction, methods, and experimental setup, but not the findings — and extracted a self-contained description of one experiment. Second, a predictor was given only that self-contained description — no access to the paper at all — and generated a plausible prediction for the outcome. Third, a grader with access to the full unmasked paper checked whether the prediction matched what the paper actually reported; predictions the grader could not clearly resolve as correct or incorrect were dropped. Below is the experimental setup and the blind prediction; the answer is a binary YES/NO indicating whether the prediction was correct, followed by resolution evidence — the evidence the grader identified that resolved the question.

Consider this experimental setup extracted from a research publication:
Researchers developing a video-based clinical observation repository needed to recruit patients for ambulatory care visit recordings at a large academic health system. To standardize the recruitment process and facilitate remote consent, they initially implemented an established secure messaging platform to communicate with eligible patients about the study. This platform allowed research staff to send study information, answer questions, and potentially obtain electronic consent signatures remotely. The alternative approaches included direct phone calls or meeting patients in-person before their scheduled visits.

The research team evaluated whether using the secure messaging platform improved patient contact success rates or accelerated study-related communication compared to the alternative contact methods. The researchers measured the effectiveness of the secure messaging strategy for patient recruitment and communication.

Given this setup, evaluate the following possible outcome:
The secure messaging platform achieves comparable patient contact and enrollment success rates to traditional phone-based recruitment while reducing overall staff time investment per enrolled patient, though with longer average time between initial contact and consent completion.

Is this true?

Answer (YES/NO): NO